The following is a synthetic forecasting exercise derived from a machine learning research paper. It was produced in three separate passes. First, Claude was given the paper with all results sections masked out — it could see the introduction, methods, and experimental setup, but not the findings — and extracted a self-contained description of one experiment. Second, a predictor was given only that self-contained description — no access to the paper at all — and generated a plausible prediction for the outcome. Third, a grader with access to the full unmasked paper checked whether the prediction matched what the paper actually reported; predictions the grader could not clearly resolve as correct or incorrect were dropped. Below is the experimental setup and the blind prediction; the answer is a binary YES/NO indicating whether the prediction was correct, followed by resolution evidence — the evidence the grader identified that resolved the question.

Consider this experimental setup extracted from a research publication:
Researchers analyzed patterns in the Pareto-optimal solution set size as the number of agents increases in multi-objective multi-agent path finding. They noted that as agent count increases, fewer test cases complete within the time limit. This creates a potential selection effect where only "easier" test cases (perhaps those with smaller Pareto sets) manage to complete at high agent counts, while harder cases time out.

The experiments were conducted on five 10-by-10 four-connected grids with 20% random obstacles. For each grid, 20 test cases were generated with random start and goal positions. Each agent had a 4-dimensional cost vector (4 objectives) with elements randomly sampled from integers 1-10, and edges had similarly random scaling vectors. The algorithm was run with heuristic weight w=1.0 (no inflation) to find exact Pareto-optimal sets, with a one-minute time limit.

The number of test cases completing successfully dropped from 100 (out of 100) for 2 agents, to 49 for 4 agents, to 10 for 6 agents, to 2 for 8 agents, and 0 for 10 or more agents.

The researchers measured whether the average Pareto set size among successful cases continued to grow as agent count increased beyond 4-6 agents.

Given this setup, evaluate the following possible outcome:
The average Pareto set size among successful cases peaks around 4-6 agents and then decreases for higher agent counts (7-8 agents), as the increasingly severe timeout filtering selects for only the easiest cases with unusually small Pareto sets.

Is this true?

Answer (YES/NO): NO